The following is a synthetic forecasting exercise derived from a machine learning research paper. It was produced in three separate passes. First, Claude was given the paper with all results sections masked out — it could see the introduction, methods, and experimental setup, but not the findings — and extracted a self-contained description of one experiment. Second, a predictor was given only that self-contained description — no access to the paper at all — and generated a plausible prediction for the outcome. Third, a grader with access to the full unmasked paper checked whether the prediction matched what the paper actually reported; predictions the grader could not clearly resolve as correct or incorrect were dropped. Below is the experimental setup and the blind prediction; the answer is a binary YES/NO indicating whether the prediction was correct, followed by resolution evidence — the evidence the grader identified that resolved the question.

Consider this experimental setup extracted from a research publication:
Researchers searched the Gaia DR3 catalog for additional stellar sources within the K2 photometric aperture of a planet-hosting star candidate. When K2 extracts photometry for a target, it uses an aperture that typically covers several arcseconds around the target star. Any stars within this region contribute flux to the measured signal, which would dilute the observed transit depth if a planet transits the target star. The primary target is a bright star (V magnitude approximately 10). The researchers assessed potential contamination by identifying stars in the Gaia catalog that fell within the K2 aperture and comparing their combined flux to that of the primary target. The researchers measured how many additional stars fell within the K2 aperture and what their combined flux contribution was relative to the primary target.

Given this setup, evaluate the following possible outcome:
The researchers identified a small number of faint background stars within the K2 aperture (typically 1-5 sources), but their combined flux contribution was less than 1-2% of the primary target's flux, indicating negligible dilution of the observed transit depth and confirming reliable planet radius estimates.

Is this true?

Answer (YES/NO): YES